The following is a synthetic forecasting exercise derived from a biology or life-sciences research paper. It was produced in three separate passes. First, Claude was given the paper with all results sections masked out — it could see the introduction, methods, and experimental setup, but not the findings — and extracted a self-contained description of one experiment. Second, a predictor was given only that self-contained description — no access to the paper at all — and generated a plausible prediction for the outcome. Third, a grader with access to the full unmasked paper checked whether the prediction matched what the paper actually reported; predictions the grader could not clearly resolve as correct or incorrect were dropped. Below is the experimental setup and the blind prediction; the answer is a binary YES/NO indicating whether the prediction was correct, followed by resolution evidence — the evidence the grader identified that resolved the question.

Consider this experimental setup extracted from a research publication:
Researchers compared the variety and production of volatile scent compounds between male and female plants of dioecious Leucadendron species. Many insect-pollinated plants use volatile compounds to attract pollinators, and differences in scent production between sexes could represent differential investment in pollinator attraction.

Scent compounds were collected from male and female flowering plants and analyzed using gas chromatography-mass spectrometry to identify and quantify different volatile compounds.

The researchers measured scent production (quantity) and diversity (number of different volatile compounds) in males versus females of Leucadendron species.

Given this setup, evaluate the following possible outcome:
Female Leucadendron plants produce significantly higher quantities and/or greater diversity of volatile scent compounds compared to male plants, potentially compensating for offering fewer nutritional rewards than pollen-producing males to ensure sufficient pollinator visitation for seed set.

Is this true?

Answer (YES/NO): NO